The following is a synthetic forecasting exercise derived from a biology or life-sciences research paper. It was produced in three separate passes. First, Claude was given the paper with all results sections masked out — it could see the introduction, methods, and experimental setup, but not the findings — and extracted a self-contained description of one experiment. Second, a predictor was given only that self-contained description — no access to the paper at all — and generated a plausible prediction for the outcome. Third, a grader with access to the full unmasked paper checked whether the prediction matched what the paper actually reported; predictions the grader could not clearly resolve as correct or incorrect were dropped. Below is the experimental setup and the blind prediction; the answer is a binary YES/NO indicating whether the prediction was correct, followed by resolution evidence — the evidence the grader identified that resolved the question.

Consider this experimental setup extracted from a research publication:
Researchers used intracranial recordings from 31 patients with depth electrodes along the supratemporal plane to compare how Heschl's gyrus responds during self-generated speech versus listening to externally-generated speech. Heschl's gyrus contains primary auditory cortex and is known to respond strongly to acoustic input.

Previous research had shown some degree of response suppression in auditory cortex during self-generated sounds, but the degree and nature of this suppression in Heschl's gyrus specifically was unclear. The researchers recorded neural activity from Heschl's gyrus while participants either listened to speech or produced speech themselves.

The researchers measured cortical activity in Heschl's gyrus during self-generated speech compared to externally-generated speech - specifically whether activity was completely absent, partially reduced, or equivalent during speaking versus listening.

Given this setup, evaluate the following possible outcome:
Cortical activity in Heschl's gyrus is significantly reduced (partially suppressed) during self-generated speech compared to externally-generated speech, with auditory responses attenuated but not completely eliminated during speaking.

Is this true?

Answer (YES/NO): YES